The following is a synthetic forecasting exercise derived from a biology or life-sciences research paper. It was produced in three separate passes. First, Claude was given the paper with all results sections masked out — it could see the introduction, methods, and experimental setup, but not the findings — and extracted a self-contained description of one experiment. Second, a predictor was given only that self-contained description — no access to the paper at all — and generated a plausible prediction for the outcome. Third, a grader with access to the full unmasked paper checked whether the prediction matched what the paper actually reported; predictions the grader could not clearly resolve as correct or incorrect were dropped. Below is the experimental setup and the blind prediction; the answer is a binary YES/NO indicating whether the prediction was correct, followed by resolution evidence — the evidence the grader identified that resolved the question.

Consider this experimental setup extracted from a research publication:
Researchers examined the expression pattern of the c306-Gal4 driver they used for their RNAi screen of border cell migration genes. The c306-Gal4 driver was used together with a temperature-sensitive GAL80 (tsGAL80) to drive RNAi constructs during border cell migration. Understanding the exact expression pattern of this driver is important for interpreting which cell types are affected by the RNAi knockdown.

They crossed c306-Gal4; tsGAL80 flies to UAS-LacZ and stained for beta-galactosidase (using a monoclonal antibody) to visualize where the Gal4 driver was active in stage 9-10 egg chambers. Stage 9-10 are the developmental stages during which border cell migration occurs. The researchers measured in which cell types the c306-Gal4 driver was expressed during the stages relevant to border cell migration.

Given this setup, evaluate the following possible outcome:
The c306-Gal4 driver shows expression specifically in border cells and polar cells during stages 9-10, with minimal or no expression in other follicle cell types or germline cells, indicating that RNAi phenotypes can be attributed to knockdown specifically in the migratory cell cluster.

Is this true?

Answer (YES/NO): NO